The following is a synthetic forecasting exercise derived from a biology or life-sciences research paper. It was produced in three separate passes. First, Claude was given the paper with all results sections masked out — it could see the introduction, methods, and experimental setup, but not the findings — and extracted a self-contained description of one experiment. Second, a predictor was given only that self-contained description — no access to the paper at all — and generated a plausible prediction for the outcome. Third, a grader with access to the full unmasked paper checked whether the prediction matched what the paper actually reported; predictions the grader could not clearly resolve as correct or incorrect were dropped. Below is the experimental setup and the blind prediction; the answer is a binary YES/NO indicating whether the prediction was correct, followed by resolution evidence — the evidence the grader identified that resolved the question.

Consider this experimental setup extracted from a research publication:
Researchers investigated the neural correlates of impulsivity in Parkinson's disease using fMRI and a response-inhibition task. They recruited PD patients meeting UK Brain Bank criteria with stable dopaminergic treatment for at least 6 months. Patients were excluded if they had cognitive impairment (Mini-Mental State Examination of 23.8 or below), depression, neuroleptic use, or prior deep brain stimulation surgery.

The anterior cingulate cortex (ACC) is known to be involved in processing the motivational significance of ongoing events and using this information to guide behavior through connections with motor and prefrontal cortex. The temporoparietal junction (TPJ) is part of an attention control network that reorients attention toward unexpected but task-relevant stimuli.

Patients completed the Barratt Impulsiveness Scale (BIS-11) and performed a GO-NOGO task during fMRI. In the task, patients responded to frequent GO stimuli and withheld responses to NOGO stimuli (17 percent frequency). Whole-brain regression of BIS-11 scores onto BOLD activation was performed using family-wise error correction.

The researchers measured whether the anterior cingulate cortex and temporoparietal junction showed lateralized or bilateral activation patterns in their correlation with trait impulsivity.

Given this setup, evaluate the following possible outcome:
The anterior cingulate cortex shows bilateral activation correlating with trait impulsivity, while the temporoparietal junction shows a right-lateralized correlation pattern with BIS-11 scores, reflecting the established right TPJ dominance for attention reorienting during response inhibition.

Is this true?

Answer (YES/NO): NO